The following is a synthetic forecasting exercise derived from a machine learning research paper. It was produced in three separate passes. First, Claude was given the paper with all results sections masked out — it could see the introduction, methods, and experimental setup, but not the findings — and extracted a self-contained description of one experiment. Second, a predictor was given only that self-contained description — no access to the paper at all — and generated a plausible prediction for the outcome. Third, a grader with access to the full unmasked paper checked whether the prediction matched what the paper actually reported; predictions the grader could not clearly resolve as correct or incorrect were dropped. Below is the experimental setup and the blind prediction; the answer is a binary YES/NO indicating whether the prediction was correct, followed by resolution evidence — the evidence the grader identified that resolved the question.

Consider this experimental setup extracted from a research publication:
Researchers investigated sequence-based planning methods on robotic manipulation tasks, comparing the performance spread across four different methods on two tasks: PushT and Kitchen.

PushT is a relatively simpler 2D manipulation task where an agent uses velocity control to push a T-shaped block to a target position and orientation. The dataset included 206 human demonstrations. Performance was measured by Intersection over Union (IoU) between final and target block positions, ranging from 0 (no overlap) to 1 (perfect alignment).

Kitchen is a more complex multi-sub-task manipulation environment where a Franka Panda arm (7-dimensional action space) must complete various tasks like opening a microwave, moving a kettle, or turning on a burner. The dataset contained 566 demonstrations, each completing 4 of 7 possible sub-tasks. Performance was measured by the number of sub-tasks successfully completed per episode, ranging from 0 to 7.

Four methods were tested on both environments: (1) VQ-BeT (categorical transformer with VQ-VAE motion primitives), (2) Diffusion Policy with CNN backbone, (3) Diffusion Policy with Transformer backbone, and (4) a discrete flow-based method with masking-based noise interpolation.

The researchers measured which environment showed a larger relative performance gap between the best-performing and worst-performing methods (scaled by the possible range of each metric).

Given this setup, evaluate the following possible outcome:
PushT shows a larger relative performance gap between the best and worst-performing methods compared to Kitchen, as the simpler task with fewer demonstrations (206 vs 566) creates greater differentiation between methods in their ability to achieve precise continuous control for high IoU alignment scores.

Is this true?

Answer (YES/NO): NO